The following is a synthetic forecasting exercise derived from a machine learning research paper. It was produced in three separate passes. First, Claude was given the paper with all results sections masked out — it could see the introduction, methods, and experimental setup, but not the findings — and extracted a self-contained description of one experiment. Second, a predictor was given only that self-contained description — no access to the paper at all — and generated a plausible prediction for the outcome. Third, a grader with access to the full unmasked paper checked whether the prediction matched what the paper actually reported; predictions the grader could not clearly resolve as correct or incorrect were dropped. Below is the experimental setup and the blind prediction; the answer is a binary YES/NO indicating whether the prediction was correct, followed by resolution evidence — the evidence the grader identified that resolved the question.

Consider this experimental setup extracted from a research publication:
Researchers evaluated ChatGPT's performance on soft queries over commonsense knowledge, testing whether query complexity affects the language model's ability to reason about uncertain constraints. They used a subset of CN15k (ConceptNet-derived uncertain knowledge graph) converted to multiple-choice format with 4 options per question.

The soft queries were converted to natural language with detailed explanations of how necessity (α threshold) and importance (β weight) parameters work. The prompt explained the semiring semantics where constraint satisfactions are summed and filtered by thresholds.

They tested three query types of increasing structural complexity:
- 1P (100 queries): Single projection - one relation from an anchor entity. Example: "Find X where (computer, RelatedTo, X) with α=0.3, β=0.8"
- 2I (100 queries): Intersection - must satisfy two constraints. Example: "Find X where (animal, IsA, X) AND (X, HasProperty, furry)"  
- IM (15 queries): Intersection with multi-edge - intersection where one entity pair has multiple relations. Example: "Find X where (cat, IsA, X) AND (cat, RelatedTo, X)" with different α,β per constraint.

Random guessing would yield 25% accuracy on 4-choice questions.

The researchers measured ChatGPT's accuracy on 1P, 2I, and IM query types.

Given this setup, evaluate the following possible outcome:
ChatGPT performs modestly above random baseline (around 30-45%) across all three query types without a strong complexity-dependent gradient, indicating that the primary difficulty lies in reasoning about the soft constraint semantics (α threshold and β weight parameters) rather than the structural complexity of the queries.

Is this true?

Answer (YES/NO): NO